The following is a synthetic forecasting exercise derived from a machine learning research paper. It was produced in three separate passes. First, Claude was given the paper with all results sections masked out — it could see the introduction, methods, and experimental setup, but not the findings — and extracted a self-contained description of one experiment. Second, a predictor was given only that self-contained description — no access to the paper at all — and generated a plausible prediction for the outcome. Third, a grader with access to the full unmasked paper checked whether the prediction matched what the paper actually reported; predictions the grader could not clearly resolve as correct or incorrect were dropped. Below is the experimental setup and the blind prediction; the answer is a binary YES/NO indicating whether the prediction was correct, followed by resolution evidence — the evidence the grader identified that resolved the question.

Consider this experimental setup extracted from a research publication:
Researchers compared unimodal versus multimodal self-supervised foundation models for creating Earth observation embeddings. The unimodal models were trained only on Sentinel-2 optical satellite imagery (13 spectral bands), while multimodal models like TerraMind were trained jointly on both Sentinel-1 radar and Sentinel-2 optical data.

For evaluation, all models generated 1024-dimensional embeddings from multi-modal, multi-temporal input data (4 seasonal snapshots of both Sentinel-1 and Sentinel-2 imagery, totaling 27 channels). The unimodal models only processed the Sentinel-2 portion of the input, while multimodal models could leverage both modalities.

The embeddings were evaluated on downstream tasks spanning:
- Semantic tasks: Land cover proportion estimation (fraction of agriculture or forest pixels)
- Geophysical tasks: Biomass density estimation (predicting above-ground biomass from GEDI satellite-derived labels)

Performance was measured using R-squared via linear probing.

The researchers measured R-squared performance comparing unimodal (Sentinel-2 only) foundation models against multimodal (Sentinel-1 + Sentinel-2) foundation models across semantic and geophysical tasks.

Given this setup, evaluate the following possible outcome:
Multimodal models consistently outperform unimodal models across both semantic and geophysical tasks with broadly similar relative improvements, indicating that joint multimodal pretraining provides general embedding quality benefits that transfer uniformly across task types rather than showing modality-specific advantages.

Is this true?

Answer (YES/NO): NO